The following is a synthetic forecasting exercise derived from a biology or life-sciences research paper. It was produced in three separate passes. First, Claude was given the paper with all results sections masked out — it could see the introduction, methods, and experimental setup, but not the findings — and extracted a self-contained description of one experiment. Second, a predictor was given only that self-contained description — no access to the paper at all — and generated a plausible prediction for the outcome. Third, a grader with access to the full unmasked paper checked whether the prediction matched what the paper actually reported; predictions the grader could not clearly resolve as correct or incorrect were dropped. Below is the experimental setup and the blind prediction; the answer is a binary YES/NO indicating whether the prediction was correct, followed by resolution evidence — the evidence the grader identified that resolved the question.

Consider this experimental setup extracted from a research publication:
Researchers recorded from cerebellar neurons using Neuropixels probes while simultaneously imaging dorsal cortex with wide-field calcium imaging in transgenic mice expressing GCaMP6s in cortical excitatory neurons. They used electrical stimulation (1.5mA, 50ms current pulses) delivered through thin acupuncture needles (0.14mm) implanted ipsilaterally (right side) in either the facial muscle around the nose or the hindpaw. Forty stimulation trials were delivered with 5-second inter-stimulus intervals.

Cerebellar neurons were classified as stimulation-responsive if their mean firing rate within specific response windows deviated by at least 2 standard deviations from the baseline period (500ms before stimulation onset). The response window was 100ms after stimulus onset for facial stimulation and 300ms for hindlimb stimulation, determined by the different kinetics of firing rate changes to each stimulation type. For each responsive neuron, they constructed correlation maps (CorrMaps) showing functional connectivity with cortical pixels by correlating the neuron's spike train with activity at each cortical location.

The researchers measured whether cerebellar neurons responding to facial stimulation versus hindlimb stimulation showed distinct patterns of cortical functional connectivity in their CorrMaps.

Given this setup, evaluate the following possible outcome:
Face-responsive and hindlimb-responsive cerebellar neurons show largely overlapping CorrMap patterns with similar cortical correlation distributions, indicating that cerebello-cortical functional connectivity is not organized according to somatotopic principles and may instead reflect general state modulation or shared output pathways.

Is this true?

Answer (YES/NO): NO